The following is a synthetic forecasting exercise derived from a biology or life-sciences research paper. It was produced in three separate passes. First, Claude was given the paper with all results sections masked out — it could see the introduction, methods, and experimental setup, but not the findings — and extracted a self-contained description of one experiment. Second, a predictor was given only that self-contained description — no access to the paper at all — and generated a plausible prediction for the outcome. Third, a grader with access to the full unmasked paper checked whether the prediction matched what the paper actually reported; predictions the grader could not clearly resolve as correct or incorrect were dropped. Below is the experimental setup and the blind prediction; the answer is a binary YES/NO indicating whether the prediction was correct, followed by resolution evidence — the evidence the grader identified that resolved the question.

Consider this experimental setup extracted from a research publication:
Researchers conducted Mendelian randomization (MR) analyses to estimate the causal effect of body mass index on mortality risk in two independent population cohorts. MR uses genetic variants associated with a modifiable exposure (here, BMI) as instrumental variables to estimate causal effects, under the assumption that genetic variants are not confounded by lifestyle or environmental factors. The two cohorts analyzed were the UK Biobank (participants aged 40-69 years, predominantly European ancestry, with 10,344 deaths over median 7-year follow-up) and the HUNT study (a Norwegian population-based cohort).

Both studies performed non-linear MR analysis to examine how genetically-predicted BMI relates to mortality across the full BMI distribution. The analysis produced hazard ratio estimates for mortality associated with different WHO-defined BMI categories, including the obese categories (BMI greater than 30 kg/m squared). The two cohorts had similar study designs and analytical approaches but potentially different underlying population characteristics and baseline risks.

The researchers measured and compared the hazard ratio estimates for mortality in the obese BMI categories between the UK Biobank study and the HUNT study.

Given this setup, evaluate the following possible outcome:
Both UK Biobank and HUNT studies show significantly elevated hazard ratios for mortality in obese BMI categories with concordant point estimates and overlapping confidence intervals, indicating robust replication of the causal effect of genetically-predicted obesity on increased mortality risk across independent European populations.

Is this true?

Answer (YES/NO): NO